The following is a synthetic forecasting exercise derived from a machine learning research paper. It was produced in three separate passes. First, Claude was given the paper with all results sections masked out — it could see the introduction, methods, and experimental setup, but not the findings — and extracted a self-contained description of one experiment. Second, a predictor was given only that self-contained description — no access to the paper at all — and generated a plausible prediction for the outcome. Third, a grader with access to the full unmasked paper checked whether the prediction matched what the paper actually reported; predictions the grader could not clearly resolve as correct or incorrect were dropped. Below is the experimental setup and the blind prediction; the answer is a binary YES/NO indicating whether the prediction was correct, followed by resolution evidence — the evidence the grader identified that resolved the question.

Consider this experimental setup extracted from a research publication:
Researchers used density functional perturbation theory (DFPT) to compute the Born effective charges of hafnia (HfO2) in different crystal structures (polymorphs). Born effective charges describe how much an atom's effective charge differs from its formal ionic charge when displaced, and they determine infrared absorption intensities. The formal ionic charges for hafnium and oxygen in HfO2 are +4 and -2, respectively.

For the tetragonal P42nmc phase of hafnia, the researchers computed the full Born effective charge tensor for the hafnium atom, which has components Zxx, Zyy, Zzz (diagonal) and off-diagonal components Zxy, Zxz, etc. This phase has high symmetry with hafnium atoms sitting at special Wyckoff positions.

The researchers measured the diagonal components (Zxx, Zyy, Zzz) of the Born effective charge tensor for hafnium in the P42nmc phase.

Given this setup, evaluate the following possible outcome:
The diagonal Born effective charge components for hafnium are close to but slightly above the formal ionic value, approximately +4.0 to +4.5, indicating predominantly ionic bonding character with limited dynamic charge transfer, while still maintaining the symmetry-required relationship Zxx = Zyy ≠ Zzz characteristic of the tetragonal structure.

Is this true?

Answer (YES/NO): NO